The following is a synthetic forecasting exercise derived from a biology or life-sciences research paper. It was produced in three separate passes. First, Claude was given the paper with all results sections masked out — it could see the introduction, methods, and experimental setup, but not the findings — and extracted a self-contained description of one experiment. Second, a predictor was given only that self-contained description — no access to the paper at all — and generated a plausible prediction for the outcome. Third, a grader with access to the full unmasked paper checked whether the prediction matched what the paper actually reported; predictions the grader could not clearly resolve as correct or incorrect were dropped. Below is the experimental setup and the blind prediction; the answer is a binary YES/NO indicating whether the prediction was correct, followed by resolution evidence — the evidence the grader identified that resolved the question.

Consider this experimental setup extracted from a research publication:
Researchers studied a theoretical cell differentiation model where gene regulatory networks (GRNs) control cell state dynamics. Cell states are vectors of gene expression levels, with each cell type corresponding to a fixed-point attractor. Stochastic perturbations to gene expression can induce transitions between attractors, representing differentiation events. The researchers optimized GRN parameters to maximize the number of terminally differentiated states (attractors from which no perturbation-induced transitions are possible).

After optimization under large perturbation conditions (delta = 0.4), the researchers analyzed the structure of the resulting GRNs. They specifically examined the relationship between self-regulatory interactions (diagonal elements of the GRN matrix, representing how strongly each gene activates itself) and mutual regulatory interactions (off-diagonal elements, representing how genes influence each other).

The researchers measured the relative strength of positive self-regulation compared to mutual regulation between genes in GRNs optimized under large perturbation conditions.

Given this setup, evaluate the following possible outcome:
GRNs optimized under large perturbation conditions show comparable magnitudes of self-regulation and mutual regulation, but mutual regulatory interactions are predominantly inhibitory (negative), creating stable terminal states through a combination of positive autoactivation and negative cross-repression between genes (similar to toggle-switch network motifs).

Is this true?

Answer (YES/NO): NO